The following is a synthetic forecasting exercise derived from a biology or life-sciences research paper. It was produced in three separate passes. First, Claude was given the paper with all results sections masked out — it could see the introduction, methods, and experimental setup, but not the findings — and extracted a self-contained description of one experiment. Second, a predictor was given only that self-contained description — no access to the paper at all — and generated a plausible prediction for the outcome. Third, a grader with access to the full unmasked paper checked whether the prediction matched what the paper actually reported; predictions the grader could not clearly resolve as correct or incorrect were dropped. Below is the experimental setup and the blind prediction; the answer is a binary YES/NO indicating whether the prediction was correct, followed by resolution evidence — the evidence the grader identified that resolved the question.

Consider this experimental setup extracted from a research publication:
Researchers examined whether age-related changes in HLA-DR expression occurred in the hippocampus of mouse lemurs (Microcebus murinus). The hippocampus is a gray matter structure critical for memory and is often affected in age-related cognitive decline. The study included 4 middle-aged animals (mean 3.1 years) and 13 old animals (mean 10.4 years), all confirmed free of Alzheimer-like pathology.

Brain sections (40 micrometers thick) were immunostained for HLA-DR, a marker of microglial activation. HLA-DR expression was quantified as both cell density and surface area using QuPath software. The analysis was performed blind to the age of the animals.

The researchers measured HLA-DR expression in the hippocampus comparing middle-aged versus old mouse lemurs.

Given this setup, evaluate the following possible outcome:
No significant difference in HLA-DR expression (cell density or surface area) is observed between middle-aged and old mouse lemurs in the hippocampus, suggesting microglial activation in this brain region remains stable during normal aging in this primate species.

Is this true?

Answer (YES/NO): NO